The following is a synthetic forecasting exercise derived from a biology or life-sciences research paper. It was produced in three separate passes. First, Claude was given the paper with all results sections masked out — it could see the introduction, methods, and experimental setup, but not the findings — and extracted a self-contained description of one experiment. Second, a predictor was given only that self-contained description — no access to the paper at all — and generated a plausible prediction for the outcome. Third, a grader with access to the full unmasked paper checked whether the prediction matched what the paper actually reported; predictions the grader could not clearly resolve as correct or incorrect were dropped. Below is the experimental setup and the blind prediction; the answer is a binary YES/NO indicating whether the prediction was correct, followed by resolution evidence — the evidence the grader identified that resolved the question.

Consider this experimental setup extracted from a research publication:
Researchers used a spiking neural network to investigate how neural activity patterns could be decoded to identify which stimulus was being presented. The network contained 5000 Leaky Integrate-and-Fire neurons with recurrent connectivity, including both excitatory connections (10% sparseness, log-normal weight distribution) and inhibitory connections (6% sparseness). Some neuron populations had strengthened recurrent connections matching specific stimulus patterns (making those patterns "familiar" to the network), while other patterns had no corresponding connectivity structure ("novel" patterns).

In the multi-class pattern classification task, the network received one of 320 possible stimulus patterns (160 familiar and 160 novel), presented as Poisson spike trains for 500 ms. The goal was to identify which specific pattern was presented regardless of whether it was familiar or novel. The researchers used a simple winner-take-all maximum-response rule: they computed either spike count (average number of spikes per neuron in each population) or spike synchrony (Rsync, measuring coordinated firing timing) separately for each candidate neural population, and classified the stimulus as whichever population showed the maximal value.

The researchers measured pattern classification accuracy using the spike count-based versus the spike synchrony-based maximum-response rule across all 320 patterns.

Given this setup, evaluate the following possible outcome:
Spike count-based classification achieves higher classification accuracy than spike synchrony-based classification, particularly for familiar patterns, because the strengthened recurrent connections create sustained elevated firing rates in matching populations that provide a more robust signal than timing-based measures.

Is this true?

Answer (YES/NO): NO